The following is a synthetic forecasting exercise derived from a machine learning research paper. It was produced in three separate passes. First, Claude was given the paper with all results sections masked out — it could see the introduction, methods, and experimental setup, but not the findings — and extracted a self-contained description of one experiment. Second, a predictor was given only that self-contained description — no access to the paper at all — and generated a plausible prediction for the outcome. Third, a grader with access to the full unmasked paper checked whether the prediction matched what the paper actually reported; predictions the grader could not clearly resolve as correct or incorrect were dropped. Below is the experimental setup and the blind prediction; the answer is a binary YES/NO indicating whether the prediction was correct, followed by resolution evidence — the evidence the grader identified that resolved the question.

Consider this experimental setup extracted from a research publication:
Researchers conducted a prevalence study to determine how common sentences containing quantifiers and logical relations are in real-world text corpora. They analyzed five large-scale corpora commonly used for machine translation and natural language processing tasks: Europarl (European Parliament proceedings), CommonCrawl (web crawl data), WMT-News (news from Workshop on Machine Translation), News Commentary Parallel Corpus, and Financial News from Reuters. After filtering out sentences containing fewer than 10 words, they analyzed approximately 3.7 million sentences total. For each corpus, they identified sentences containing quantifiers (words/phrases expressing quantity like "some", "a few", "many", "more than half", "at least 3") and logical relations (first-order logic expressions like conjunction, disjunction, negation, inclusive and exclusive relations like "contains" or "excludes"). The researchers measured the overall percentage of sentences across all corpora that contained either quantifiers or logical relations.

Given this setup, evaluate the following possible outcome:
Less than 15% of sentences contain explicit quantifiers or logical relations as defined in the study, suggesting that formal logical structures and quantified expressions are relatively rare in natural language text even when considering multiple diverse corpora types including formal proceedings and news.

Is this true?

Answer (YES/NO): NO